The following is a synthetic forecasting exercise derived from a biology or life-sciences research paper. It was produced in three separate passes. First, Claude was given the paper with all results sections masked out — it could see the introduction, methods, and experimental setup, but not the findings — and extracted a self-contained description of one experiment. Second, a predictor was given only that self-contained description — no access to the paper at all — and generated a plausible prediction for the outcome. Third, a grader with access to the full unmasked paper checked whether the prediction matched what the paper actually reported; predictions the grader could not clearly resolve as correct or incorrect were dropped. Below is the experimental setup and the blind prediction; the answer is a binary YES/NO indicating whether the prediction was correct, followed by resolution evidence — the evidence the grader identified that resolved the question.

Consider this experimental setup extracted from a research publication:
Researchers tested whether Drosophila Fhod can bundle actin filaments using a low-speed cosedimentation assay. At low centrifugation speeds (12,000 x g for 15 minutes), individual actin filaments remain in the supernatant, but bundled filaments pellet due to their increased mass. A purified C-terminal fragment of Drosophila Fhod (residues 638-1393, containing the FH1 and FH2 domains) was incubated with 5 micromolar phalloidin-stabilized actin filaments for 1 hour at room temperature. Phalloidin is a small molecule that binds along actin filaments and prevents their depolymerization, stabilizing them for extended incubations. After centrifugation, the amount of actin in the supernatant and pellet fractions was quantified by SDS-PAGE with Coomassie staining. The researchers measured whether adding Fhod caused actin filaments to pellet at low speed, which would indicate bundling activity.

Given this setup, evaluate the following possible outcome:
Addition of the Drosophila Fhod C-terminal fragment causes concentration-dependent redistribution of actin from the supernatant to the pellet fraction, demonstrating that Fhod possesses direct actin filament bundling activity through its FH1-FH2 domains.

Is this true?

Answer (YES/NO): YES